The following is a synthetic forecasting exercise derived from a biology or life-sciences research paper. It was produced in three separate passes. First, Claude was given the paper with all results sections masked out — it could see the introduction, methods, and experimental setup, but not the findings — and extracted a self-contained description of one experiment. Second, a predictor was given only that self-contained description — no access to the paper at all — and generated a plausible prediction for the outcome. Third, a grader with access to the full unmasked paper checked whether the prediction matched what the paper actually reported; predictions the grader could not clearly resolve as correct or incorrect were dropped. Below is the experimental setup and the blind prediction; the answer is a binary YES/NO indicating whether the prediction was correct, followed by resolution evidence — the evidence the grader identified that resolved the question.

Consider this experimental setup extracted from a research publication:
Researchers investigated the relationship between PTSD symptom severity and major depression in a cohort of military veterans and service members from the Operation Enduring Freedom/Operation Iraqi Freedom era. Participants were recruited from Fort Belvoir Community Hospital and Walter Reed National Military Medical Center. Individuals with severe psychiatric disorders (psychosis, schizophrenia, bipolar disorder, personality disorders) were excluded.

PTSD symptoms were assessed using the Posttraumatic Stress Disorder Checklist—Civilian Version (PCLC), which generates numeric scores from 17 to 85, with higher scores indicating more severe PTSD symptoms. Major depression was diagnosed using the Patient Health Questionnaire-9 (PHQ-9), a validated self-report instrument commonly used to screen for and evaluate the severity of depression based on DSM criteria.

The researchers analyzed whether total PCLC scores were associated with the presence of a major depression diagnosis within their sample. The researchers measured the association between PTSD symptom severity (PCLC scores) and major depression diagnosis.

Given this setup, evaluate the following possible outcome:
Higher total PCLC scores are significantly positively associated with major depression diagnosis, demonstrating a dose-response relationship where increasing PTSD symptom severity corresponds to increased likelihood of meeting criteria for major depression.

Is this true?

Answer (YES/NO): NO